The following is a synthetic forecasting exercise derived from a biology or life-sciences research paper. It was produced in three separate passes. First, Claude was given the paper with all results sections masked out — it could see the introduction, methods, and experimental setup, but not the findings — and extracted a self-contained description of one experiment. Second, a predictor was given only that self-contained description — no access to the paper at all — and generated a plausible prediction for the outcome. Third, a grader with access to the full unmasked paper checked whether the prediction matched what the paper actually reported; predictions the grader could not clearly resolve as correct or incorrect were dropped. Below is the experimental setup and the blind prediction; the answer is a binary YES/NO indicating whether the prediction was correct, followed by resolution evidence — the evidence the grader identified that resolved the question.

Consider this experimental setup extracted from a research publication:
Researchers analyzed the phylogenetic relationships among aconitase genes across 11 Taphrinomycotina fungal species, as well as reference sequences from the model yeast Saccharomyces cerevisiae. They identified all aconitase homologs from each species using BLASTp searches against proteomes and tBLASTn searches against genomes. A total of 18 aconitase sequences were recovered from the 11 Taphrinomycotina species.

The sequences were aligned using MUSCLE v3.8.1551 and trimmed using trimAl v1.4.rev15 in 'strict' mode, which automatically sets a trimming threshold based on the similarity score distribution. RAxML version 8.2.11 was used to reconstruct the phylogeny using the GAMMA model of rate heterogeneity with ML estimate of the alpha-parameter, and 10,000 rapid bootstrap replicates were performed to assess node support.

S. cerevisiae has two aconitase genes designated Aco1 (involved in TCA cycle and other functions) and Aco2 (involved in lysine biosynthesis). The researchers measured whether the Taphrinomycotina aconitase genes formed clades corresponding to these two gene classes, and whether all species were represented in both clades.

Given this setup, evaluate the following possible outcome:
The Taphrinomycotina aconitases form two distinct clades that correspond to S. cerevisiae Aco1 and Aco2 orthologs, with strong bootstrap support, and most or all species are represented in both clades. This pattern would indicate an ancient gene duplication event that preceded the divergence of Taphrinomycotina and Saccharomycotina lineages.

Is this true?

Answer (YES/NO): NO